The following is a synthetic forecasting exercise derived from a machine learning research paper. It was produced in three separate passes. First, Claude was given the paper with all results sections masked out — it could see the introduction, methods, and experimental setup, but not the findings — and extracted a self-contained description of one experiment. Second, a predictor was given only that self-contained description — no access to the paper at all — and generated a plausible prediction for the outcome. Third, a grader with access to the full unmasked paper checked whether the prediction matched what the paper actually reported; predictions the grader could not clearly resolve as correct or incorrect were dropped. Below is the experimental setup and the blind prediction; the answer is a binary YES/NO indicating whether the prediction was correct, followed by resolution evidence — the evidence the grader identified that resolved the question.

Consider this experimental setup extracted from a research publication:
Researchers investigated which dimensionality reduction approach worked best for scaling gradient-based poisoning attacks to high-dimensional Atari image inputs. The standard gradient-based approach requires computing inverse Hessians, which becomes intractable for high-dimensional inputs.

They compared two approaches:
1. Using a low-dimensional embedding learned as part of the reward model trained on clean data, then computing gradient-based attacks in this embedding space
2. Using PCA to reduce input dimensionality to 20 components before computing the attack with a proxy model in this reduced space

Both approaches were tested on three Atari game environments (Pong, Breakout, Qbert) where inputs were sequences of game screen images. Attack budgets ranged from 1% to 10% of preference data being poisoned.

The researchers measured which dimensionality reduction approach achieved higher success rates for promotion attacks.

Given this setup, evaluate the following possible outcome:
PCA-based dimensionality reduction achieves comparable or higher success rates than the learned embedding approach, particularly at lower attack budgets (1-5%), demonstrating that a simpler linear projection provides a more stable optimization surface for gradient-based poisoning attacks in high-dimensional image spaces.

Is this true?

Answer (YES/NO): NO